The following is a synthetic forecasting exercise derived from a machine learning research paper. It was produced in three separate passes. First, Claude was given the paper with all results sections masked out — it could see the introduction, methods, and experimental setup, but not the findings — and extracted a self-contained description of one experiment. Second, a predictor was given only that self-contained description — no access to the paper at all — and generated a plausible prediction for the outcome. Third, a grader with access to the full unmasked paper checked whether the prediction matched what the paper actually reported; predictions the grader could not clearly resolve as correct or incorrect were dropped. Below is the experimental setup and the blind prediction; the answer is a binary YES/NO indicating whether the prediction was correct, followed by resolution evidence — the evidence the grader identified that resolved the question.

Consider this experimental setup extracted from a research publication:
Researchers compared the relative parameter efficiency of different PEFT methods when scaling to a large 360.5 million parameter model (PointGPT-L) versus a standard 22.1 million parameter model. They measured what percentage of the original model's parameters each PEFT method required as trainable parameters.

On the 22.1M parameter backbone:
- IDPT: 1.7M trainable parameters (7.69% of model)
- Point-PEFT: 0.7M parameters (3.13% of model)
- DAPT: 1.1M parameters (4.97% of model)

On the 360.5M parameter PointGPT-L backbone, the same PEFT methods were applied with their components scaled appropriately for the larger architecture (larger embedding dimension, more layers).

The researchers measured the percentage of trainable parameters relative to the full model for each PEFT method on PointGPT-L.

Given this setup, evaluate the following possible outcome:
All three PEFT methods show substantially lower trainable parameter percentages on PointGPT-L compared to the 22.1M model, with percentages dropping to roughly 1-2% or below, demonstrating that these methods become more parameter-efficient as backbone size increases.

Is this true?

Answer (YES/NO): YES